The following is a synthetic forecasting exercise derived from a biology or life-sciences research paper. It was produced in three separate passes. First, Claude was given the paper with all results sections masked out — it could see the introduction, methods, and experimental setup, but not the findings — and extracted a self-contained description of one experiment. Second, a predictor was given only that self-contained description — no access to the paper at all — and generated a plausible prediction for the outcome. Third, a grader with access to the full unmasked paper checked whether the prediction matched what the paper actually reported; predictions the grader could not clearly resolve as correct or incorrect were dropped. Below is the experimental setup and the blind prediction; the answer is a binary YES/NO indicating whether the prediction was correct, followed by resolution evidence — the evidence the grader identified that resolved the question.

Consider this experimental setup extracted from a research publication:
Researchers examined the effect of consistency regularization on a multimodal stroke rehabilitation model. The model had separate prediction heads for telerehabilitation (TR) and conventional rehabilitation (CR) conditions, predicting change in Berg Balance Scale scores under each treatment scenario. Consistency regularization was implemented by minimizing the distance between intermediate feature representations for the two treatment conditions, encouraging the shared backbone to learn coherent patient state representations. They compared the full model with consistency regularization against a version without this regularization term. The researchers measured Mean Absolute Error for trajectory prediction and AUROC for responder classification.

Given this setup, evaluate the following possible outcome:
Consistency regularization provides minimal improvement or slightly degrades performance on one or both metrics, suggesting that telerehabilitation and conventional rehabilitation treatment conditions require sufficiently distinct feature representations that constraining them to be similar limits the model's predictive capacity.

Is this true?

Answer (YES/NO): NO